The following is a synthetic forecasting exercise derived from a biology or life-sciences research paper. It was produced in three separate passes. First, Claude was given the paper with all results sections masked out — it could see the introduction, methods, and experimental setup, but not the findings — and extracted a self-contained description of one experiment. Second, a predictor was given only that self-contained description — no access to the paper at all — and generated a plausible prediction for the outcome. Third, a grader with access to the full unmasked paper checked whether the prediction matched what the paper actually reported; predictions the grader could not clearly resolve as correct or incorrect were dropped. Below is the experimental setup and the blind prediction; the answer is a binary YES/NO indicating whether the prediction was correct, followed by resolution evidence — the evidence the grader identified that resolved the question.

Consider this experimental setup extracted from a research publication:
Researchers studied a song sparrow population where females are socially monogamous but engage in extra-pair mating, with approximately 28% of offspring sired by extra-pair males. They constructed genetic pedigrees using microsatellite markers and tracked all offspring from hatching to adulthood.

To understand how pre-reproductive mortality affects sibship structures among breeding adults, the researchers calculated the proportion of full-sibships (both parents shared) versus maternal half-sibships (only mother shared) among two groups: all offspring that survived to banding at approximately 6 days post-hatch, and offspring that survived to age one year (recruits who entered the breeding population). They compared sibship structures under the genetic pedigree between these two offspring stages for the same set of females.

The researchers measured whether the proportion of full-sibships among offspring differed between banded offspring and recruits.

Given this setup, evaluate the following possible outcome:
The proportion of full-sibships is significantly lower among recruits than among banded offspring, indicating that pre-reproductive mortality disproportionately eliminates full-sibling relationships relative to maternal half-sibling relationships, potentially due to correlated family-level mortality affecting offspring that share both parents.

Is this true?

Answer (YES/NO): NO